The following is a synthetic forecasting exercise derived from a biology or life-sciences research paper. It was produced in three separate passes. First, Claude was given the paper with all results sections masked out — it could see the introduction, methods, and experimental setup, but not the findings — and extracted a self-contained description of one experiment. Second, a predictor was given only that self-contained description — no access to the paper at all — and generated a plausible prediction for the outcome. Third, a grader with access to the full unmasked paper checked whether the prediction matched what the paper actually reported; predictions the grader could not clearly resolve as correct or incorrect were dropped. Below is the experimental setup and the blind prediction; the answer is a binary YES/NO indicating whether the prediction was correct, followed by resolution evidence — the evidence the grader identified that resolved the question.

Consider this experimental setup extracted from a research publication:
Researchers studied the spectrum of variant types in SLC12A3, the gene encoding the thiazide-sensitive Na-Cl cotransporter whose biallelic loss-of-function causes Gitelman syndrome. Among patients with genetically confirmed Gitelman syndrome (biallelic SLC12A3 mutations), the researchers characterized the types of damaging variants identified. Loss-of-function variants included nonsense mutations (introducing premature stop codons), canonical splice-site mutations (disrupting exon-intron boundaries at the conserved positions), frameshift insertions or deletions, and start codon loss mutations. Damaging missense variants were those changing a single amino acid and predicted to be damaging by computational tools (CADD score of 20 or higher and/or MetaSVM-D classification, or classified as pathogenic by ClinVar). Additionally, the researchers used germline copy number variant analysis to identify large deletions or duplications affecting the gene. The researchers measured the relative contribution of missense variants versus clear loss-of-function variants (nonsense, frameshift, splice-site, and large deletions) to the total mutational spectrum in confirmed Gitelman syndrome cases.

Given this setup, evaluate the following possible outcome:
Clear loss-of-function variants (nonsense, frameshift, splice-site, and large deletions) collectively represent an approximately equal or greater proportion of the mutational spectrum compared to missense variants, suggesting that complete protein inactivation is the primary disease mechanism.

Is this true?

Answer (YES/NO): NO